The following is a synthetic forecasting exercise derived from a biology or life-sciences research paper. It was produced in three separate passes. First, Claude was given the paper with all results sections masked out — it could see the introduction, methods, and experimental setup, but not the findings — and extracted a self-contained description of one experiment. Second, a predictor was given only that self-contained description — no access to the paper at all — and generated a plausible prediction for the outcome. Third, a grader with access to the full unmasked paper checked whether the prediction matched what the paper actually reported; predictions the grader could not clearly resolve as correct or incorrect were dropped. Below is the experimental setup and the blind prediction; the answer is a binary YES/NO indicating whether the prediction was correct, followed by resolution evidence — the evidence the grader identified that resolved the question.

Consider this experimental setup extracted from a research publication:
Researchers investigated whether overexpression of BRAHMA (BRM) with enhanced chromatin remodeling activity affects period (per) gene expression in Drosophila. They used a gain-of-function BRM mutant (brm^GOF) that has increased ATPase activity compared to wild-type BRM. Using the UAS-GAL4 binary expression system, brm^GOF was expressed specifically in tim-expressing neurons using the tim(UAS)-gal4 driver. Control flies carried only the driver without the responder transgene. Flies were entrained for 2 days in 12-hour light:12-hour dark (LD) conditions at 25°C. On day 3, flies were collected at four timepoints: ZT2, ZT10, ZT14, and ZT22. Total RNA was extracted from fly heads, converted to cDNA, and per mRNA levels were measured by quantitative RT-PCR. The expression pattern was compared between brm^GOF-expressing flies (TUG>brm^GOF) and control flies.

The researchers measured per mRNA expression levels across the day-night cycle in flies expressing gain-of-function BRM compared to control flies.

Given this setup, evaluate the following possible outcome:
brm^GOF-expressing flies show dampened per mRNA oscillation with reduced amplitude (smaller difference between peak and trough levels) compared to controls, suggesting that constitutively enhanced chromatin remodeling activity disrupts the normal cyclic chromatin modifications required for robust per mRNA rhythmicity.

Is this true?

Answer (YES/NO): YES